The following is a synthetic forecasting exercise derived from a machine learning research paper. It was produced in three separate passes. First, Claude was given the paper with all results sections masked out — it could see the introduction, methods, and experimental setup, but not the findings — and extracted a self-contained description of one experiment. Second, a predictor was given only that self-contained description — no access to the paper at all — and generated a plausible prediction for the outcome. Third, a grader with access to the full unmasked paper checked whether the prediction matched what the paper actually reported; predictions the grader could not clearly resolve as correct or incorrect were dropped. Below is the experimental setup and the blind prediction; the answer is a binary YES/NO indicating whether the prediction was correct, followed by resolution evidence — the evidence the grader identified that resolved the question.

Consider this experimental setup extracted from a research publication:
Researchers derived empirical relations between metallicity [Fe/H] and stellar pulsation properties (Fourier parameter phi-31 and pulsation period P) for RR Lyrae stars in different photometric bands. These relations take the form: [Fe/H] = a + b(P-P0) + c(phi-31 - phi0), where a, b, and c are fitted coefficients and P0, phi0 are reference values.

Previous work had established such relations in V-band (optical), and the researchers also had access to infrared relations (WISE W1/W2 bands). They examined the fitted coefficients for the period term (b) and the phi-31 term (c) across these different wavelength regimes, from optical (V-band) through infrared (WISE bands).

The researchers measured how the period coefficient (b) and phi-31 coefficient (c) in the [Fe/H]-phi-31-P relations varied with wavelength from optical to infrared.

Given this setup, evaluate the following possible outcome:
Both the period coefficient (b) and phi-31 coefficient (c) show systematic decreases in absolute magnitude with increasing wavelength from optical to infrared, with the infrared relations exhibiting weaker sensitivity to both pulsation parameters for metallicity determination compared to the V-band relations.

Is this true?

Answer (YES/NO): NO